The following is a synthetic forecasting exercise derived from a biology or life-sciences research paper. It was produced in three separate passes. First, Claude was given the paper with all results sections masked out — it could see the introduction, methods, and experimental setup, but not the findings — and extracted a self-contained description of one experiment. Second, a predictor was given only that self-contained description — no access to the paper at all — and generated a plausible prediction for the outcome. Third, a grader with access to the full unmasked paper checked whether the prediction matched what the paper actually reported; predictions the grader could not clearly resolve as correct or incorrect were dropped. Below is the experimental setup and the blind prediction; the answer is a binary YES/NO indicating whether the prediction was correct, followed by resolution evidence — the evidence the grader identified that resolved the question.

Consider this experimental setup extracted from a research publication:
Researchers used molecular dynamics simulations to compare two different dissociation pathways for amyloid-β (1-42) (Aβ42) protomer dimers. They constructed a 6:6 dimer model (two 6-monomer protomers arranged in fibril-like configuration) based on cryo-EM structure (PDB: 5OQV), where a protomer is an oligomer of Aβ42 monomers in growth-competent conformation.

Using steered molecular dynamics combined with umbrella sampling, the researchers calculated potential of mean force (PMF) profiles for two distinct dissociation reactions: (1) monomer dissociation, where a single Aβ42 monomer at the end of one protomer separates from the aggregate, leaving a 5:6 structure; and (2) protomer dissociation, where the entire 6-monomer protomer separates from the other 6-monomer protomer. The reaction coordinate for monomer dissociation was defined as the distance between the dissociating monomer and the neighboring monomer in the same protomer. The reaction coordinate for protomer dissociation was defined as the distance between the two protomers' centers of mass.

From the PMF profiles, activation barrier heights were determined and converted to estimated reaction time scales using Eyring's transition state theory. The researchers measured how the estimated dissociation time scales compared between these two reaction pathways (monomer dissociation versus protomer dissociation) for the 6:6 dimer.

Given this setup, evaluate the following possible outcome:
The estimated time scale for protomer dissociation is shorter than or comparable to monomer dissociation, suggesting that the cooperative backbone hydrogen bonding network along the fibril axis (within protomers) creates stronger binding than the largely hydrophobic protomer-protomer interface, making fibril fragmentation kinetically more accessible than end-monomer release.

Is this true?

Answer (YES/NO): NO